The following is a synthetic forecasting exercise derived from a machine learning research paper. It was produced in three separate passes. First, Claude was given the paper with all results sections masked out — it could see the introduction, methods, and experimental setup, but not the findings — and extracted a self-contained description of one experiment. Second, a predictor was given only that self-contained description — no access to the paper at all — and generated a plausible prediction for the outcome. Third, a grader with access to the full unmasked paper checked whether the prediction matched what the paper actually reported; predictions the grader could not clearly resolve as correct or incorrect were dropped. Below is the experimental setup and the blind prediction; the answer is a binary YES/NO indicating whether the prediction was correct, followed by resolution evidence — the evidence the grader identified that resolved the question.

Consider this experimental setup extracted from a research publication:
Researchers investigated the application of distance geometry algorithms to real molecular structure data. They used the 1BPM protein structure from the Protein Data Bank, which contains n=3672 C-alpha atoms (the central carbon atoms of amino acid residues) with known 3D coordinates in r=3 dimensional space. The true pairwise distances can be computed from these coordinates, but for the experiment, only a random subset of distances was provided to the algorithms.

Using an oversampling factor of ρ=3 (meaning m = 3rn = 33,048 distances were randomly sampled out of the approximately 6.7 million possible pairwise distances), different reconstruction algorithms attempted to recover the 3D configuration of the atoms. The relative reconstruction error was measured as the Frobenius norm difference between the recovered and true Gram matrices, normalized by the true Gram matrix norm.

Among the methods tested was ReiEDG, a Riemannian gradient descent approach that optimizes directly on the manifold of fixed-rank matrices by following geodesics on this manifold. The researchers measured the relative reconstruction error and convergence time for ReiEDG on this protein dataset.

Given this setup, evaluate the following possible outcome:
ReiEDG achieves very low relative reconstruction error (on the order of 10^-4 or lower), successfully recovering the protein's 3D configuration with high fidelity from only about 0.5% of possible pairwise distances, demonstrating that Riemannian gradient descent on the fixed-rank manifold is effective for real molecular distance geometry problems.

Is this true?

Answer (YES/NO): NO